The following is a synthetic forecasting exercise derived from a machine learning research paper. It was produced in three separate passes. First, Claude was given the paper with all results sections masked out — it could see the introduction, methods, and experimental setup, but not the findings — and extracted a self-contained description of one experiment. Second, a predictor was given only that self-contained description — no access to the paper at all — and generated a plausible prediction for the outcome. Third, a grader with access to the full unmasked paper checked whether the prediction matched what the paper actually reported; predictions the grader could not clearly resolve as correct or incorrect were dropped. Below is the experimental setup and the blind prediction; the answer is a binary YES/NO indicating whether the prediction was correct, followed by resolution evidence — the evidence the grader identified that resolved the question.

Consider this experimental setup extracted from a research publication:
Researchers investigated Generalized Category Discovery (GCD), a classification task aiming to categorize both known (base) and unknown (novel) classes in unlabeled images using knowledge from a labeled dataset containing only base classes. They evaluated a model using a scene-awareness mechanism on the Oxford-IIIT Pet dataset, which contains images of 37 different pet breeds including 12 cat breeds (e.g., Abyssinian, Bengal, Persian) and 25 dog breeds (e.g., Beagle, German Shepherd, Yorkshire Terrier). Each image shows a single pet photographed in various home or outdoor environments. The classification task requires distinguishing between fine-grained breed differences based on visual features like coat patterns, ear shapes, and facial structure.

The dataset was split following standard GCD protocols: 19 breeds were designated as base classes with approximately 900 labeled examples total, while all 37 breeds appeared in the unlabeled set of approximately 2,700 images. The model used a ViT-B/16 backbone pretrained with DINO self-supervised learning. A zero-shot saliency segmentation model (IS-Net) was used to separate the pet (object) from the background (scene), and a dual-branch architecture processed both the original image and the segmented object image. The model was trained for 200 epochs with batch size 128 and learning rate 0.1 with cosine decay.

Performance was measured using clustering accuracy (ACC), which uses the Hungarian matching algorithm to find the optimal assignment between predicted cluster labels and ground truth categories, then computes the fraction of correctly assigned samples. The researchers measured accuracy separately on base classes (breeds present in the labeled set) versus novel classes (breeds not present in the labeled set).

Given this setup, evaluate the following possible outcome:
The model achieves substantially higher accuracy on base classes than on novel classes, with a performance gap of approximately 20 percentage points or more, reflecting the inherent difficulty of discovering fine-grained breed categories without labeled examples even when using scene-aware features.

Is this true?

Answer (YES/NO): NO